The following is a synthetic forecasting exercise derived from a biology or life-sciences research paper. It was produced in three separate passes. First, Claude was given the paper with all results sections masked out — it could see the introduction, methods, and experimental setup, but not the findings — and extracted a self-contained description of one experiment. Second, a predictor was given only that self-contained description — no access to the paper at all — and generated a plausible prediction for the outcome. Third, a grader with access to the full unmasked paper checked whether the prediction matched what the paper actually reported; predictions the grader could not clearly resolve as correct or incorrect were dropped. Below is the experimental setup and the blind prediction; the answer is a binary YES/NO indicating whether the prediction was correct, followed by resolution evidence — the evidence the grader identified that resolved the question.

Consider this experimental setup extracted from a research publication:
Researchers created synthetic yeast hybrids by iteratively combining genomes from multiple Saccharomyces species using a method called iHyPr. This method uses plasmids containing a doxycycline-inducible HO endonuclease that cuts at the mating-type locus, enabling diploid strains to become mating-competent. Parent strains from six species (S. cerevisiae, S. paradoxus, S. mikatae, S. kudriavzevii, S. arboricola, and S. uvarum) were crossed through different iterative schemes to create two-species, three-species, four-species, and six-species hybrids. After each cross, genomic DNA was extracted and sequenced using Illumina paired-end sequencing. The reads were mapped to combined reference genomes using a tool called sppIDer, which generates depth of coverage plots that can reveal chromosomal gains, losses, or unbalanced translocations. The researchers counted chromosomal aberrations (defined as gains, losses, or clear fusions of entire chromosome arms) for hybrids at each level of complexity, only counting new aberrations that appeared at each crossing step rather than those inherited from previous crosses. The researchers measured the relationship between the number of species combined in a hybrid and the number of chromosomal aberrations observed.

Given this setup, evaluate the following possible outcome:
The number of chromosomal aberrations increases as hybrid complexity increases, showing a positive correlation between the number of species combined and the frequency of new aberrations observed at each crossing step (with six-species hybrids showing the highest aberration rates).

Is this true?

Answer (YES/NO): YES